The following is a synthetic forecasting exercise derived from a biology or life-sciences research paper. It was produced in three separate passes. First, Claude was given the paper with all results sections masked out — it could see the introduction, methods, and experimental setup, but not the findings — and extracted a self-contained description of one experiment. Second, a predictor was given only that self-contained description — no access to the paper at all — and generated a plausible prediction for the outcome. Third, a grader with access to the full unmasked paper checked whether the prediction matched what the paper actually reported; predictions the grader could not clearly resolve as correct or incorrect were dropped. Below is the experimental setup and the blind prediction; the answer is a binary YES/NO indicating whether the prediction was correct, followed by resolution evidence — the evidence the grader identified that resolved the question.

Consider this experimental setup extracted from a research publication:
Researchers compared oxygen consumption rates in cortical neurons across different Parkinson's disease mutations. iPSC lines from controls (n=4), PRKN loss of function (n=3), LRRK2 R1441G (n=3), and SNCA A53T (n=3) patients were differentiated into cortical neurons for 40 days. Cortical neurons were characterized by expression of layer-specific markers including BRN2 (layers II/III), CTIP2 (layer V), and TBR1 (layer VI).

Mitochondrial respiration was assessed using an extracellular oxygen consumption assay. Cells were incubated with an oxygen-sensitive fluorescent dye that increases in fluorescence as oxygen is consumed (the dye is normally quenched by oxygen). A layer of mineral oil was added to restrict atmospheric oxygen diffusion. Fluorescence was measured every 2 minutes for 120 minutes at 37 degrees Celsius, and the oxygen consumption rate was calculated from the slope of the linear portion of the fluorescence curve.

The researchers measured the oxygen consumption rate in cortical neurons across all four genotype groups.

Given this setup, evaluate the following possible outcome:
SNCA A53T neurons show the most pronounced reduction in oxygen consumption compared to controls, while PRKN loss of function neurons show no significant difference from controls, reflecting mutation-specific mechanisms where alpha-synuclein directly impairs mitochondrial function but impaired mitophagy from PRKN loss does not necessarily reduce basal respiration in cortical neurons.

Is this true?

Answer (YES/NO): NO